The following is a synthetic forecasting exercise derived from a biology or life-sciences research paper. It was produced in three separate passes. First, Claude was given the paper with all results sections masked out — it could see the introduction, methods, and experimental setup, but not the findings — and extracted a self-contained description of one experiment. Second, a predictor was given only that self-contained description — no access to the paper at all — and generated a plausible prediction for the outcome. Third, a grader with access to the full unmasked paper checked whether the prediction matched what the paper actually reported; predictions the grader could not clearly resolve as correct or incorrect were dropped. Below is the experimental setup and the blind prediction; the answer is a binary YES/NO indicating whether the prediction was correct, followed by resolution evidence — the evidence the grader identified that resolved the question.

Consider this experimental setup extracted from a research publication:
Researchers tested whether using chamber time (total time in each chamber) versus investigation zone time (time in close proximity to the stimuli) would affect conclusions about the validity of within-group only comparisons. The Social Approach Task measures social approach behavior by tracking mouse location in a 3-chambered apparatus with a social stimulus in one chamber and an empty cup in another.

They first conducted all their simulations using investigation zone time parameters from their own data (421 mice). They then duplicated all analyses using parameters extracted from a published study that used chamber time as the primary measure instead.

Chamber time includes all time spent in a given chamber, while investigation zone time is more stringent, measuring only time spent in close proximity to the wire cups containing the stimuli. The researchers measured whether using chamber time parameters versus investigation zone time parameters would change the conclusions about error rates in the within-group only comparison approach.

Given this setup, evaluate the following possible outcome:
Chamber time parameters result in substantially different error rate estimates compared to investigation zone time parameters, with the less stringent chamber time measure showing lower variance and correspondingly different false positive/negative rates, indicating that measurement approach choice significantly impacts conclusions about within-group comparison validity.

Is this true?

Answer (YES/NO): NO